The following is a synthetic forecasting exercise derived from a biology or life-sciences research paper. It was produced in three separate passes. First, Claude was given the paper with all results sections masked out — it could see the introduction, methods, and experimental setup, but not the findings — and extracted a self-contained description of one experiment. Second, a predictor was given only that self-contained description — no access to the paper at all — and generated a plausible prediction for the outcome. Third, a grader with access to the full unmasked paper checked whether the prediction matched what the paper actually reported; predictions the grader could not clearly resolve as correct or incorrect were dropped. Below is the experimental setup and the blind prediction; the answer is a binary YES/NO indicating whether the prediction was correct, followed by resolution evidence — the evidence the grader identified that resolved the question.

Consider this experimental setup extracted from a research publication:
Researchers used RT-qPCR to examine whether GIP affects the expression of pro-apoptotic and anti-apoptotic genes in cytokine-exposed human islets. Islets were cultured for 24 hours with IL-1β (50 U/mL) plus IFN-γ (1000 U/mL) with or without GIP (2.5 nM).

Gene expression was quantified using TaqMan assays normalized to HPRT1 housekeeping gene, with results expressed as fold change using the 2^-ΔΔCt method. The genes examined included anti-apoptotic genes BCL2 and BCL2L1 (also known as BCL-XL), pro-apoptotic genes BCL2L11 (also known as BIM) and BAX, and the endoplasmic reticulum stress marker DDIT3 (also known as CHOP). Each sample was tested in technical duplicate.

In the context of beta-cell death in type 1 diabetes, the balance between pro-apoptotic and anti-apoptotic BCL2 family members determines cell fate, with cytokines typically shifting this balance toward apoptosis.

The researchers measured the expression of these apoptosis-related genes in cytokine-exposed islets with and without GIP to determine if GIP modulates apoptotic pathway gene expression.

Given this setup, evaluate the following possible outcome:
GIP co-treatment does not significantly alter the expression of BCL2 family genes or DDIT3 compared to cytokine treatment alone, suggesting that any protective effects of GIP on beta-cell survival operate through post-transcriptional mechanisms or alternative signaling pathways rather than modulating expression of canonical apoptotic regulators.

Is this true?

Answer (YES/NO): YES